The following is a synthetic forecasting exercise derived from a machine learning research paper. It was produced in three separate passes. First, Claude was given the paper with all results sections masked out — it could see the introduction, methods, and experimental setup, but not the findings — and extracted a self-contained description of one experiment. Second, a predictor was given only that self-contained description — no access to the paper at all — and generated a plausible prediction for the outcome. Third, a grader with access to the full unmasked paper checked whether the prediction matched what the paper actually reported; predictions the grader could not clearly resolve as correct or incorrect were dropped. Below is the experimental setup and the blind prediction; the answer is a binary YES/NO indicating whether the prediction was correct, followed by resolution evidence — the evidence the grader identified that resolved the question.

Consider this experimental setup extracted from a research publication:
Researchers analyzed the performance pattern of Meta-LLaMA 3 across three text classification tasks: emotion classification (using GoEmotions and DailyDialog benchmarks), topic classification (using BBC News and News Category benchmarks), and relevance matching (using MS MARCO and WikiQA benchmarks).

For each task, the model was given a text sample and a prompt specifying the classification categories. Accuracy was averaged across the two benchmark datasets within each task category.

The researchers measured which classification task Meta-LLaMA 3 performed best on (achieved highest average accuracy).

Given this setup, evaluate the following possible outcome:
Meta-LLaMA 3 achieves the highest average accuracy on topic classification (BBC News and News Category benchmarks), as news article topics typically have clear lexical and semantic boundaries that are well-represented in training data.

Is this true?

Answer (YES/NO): NO